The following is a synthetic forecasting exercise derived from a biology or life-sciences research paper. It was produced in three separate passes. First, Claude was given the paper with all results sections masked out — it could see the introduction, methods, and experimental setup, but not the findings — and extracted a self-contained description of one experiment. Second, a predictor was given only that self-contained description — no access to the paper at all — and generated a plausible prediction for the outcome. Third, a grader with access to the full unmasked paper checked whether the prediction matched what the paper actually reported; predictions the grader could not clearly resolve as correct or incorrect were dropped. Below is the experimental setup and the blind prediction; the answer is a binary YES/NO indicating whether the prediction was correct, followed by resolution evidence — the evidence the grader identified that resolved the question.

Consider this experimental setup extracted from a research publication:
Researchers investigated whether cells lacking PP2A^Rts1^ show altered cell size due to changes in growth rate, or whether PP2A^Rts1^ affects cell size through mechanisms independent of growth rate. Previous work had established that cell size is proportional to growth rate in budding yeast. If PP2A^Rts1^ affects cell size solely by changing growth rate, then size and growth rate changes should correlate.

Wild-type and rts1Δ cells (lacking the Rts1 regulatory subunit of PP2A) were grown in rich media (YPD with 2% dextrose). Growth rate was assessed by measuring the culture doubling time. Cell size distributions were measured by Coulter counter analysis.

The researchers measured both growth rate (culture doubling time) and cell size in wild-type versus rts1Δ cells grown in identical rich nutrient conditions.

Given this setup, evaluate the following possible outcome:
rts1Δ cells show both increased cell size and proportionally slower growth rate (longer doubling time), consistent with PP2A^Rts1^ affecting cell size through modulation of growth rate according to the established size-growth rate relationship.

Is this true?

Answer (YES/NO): NO